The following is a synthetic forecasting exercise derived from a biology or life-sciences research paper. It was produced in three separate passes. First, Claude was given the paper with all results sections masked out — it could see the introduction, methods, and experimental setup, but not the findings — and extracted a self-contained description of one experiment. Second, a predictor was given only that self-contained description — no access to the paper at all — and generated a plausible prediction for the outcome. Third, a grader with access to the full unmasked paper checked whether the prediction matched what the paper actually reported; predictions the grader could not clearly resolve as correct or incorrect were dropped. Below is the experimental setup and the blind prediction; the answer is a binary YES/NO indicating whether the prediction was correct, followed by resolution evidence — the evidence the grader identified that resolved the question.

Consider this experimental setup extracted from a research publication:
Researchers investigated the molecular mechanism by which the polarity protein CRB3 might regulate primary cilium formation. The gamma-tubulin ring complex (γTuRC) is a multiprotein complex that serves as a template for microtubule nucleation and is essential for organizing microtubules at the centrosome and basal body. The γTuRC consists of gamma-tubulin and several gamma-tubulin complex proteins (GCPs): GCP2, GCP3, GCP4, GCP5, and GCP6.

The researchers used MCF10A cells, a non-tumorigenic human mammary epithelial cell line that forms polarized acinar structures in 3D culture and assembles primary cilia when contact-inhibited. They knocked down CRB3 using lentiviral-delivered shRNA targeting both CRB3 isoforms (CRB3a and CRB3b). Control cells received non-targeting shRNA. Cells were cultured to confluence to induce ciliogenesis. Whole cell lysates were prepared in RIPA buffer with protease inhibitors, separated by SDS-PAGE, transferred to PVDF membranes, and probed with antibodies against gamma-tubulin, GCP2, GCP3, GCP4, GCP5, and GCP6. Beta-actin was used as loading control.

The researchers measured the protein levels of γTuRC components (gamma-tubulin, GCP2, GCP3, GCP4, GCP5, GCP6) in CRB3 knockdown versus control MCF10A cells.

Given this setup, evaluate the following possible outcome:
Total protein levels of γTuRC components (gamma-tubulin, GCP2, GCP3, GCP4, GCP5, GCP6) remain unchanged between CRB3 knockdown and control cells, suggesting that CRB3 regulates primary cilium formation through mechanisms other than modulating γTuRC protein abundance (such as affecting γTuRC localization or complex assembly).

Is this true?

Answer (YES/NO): YES